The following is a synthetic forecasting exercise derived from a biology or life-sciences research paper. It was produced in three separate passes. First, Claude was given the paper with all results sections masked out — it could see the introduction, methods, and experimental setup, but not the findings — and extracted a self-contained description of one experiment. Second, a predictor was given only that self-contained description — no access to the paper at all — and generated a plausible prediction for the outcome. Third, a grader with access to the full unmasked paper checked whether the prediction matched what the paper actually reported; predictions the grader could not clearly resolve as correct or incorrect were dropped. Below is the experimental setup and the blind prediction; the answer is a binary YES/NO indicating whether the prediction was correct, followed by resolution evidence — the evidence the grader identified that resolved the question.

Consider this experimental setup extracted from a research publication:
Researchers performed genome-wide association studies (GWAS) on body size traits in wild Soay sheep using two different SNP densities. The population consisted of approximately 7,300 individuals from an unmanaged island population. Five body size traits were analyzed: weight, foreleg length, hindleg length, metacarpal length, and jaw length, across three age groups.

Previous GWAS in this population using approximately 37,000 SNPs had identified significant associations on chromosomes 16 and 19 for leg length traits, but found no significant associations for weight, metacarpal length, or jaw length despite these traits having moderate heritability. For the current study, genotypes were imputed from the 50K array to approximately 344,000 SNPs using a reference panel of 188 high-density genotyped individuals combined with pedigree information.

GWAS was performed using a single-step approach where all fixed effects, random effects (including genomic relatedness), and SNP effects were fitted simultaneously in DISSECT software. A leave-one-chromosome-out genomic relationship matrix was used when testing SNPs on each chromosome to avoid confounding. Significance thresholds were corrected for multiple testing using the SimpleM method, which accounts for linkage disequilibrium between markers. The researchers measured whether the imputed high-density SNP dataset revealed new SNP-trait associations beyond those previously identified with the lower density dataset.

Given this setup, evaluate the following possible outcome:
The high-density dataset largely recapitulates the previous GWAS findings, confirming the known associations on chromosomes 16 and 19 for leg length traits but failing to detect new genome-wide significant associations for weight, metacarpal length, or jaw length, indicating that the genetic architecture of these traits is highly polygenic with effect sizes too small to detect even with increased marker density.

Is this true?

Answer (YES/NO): NO